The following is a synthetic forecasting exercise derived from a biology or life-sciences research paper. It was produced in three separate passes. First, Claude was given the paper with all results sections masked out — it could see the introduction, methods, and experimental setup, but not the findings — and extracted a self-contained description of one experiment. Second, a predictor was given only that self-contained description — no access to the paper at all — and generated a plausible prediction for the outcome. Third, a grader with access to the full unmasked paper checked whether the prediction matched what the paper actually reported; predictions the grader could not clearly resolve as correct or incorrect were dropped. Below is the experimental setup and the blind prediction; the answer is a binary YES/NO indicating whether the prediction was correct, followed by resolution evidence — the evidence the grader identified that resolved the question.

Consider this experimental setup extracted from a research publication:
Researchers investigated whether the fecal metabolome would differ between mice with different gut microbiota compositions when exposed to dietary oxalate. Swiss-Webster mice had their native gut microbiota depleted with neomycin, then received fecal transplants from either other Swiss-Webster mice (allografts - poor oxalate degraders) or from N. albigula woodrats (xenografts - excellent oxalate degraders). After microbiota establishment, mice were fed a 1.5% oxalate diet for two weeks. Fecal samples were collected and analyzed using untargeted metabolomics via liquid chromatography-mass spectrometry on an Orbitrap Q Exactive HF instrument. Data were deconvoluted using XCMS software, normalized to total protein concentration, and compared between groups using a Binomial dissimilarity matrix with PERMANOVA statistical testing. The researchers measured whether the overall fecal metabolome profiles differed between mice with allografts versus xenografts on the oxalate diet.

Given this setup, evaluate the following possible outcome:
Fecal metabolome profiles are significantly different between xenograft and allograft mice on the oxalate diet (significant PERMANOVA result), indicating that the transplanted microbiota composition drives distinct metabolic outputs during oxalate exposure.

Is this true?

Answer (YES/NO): YES